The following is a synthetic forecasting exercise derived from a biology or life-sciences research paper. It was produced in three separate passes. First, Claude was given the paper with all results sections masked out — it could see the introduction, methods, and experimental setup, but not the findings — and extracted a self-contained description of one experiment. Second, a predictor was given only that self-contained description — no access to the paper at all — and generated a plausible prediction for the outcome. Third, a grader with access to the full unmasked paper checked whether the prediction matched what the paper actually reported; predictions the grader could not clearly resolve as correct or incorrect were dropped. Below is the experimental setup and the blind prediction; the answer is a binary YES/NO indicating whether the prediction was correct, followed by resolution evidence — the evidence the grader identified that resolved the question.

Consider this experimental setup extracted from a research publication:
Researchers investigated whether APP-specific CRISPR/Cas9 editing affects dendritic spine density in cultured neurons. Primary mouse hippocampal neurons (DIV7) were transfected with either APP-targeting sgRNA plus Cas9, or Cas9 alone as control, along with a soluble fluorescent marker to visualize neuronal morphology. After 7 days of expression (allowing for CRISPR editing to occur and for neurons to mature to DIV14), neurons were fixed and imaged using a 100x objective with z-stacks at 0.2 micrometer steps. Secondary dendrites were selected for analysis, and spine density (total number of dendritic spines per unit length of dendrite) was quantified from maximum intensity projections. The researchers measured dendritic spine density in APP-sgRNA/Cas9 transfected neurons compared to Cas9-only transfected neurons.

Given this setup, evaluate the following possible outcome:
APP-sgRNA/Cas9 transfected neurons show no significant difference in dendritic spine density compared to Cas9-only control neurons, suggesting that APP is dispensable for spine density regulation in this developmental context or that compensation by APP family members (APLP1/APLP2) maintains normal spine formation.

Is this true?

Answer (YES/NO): YES